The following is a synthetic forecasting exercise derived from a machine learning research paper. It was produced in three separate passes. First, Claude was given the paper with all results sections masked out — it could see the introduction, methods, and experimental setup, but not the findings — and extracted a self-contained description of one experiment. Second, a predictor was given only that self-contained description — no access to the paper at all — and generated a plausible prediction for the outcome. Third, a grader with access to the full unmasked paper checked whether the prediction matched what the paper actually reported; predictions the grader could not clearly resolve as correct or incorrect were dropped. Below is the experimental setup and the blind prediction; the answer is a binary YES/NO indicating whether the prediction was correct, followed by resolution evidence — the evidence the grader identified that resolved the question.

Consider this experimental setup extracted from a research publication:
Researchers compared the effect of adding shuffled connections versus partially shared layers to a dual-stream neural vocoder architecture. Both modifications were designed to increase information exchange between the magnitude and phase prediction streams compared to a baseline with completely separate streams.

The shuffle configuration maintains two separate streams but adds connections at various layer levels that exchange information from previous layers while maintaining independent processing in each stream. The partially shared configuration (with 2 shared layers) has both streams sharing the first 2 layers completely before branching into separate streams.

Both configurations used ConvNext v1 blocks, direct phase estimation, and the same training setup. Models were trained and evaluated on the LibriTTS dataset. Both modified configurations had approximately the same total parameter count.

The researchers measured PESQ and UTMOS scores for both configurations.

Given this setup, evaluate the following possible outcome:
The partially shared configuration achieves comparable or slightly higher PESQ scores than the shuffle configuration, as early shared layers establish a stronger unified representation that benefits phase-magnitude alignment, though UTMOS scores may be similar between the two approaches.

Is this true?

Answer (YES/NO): NO